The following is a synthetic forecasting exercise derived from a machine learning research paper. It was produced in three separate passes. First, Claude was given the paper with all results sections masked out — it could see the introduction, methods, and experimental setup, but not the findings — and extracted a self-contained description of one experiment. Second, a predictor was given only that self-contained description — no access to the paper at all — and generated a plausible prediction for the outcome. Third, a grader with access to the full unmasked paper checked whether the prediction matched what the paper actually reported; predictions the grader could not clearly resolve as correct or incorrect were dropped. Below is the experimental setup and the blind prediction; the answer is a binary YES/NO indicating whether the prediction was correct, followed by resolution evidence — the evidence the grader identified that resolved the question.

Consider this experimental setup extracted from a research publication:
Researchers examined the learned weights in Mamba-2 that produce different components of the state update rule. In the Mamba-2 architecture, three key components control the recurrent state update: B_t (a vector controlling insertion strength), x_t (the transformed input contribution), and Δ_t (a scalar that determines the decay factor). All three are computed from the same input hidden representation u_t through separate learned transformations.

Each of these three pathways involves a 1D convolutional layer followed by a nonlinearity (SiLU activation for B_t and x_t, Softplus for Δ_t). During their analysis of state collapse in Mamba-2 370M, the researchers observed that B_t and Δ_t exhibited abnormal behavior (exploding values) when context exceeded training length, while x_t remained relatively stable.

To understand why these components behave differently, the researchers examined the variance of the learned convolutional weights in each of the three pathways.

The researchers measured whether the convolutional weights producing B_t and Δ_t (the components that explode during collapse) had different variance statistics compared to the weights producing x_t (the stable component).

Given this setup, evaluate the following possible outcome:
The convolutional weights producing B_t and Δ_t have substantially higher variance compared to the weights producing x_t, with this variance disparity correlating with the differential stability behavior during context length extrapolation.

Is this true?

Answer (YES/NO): YES